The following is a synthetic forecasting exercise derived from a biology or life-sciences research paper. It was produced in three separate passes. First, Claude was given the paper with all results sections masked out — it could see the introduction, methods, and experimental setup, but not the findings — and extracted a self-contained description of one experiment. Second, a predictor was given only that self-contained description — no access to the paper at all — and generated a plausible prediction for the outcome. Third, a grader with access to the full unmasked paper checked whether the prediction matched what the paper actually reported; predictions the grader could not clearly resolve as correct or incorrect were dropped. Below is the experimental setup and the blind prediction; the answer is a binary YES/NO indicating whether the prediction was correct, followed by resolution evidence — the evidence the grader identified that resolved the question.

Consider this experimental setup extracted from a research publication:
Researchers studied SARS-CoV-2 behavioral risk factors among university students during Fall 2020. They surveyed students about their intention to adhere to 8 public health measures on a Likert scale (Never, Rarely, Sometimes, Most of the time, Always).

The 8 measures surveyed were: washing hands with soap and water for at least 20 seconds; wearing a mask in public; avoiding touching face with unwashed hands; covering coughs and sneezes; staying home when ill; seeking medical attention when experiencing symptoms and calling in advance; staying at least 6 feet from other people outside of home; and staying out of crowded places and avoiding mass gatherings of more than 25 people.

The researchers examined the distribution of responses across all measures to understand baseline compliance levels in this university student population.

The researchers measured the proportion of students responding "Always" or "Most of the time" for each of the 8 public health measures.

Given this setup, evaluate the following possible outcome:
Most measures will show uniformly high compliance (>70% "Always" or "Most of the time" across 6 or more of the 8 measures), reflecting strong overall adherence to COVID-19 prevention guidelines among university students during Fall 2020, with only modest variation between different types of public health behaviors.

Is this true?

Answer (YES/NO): YES